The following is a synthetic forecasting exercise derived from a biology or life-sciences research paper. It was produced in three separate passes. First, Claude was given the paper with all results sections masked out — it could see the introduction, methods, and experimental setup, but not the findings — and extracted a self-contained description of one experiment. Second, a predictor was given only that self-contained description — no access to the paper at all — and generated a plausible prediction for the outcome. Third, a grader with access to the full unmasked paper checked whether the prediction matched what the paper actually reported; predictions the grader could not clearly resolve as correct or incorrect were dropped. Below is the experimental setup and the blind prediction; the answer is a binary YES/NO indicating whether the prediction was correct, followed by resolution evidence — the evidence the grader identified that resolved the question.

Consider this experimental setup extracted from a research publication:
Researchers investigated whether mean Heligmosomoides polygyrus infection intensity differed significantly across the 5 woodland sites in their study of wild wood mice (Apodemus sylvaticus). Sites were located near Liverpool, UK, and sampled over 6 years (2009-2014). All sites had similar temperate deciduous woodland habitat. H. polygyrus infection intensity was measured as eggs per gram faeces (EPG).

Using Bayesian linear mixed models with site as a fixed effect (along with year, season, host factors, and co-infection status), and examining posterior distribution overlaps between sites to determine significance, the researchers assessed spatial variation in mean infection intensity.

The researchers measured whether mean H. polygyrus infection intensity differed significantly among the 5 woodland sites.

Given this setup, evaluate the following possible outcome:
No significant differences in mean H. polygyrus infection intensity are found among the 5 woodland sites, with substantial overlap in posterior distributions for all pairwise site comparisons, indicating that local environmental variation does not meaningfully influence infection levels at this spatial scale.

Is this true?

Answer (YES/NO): NO